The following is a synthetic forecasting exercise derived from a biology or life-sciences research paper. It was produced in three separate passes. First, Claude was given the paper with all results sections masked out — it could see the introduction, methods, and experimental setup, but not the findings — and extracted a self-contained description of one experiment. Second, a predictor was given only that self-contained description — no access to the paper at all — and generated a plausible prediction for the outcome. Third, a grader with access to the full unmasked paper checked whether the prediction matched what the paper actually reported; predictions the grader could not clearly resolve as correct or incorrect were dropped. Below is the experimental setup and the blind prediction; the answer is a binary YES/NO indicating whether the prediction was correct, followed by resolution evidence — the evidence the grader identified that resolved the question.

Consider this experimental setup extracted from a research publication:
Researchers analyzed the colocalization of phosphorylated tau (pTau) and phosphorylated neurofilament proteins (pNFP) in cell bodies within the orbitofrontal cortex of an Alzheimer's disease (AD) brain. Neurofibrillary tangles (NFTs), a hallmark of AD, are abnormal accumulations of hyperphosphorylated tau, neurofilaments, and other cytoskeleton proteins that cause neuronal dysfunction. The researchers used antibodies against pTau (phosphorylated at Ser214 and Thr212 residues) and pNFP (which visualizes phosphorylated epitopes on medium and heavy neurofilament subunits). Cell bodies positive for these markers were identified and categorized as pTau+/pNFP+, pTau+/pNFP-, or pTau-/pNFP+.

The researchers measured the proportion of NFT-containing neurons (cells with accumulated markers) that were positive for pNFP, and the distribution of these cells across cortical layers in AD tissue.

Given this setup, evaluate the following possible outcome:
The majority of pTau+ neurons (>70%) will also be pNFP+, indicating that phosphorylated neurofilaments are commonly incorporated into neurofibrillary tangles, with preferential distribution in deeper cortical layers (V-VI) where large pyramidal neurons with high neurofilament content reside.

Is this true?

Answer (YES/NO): NO